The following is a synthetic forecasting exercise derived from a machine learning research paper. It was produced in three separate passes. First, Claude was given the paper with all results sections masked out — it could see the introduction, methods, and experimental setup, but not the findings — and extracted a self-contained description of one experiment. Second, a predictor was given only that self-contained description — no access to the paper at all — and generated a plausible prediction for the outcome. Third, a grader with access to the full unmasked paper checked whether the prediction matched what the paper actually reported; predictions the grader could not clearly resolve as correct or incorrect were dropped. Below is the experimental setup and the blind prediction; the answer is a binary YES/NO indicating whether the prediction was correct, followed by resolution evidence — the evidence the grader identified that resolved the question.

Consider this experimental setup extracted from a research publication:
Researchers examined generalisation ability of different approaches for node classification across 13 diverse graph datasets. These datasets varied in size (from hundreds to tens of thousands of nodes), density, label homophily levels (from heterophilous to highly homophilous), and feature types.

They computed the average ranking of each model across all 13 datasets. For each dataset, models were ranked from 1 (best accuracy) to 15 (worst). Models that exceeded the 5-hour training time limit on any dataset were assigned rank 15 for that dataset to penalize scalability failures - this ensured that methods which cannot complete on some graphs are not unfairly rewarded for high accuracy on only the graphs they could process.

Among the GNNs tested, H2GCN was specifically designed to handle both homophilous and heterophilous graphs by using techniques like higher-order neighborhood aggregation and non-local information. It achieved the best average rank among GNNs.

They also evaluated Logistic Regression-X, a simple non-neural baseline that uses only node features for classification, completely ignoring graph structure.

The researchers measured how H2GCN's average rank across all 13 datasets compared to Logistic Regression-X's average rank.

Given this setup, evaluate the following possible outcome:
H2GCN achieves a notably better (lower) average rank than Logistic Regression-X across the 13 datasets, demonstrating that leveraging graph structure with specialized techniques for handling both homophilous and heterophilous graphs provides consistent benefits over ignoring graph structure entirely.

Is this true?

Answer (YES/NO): YES